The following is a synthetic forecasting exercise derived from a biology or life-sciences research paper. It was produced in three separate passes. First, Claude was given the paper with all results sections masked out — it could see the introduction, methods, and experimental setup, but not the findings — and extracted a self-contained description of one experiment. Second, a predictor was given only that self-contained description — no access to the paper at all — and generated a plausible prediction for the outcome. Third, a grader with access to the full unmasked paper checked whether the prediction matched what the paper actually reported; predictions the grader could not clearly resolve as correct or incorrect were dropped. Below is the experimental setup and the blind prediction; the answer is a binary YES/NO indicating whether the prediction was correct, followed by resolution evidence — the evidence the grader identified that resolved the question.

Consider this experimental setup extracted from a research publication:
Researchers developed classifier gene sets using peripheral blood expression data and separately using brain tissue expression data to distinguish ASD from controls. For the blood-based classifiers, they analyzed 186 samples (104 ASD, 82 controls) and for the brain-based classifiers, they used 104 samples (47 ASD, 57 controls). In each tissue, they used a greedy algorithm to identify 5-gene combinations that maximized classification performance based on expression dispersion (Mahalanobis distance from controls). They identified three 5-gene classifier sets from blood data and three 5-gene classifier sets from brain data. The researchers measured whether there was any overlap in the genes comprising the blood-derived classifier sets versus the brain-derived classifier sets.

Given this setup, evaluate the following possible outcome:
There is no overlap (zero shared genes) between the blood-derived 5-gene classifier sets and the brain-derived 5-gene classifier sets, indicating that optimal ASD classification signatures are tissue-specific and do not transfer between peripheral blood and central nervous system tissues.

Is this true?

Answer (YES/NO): YES